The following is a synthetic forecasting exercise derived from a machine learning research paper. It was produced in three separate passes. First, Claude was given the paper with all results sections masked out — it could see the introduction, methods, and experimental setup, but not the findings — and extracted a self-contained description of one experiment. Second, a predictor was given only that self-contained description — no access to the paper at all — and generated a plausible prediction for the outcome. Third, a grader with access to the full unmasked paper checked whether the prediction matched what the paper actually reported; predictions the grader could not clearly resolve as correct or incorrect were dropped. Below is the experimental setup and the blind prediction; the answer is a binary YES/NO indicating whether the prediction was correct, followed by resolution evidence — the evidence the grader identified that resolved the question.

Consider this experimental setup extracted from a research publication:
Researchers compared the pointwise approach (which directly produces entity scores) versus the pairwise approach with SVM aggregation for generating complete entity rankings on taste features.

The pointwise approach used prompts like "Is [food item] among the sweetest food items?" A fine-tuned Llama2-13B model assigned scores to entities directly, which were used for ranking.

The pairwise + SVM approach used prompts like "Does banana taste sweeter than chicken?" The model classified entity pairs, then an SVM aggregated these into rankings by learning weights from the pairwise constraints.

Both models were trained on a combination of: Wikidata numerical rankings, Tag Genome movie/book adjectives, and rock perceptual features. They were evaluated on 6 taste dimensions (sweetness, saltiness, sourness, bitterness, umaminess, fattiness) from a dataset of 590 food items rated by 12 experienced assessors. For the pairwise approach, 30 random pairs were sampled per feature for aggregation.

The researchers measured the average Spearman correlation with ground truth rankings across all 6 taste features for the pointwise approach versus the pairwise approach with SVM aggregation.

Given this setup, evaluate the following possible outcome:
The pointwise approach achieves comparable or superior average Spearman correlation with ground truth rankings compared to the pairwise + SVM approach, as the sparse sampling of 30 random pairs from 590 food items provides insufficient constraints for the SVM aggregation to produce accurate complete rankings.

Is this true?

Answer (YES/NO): NO